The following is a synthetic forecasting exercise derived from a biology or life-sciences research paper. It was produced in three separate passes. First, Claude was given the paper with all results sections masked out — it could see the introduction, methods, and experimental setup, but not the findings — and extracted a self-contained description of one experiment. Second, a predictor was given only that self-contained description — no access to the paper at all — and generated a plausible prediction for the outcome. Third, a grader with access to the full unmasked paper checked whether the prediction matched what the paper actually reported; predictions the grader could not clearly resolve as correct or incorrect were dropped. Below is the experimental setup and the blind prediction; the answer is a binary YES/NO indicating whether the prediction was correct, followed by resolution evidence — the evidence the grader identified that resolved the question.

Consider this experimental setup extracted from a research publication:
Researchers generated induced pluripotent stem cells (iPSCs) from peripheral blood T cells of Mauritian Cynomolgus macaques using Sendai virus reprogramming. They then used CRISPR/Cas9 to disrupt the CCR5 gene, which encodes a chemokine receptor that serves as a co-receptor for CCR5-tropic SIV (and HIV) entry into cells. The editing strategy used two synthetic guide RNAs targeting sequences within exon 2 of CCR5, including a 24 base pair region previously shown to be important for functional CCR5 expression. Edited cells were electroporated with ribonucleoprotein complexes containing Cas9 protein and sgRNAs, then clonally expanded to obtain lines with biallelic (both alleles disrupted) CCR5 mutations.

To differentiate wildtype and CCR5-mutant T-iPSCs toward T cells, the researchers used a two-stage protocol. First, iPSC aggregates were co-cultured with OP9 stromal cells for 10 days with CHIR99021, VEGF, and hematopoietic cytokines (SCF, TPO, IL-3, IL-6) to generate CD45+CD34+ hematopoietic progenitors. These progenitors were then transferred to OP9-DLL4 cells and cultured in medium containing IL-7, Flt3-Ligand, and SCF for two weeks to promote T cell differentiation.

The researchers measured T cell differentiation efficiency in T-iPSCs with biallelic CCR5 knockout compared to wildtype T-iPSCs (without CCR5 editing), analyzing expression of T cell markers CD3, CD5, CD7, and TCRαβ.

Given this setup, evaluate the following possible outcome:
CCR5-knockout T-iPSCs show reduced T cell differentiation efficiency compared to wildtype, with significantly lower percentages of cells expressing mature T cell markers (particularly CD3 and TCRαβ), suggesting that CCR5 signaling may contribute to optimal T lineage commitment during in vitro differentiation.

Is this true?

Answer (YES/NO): NO